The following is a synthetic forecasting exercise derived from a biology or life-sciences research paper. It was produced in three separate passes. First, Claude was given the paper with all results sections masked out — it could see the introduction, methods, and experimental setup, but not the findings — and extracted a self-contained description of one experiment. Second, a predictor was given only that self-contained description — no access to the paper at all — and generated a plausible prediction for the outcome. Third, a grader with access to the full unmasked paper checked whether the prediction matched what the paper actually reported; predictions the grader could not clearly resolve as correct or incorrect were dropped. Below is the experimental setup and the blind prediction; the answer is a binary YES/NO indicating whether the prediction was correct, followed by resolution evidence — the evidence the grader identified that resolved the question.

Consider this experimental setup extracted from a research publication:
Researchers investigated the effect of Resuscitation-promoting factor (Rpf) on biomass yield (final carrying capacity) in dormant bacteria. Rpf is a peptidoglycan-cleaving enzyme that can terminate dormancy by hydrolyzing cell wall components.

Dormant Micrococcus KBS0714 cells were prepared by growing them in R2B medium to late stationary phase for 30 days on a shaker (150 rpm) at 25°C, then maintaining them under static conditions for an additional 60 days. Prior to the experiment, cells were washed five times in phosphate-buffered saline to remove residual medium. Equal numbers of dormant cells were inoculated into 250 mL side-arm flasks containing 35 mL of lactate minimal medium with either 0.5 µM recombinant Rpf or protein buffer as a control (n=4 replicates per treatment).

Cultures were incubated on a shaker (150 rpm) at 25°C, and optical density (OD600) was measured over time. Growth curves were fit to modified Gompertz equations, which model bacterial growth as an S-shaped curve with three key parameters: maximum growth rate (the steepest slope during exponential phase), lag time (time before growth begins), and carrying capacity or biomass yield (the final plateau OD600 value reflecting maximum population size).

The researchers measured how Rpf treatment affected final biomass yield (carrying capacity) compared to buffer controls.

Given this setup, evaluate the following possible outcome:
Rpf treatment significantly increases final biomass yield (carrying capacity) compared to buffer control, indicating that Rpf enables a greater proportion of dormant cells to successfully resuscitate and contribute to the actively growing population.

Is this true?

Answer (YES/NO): NO